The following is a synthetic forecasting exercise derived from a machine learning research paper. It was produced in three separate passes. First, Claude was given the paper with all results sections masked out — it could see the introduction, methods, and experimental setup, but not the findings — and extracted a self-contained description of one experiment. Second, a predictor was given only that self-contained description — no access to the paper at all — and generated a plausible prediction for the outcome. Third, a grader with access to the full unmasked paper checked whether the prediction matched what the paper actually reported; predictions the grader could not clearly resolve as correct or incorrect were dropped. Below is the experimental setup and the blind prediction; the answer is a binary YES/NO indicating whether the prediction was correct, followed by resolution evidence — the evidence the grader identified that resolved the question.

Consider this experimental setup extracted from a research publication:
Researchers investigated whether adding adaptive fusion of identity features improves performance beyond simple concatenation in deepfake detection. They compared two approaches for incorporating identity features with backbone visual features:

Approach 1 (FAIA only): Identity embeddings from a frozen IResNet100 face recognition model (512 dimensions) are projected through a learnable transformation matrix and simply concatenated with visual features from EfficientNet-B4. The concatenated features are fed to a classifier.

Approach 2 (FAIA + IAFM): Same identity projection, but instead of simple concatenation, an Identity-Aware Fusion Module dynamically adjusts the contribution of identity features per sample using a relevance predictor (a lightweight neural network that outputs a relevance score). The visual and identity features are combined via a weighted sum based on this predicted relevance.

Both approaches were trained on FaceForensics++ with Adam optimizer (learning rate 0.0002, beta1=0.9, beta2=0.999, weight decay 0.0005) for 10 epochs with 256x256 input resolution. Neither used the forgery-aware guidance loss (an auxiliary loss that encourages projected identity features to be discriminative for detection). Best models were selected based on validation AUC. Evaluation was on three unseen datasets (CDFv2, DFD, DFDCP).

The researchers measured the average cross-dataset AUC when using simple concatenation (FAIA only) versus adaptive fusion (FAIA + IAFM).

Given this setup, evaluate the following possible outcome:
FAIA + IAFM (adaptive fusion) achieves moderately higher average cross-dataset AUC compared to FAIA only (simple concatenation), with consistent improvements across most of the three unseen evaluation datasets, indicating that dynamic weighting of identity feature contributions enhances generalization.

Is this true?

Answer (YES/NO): NO